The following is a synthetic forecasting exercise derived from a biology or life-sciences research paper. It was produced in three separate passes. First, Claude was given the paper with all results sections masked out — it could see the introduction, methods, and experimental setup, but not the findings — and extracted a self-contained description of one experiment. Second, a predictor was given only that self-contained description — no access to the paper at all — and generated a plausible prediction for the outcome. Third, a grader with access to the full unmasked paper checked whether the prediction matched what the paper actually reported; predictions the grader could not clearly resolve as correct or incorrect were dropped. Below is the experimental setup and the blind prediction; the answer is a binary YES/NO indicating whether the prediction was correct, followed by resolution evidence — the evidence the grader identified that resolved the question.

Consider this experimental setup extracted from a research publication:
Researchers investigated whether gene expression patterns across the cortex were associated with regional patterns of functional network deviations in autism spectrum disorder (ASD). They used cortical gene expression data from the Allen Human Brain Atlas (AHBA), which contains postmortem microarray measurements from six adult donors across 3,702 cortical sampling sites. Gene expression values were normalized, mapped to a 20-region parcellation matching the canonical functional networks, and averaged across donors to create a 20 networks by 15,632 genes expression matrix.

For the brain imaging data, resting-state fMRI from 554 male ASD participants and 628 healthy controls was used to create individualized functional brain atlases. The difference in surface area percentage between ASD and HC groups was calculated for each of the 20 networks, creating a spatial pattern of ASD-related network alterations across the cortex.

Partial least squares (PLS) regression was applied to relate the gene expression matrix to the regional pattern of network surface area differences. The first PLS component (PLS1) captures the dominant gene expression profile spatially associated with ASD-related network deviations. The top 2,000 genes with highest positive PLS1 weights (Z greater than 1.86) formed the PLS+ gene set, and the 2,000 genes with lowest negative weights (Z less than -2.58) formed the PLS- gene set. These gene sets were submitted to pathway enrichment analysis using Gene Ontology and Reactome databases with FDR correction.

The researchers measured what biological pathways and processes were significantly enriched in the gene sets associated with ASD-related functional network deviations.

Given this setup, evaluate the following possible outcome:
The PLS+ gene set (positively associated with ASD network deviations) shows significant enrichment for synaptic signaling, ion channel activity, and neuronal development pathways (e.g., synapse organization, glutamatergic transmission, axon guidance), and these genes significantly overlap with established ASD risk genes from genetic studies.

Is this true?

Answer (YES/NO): NO